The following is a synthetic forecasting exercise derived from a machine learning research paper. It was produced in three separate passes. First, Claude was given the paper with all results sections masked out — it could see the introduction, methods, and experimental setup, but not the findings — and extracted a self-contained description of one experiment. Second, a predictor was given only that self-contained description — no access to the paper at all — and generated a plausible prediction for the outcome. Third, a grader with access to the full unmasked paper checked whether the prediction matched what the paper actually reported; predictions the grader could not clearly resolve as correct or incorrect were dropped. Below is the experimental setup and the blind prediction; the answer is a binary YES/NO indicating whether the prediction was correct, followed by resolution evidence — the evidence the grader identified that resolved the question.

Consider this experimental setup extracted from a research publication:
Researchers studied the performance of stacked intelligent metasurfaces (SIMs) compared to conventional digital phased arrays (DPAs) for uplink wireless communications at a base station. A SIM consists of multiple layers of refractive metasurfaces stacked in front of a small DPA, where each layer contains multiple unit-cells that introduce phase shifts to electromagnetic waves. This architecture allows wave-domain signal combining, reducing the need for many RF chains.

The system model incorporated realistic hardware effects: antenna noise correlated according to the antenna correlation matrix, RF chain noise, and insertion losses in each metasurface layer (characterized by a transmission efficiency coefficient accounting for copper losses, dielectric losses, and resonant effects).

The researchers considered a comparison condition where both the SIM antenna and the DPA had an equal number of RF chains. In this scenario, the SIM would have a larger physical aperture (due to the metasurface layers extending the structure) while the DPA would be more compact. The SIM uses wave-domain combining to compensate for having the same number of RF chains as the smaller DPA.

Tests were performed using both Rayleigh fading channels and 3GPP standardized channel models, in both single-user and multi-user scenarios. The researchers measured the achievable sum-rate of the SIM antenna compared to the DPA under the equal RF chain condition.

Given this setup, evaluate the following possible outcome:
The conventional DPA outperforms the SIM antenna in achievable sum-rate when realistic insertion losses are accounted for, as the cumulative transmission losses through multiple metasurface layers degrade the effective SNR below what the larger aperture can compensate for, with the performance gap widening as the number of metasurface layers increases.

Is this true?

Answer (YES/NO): NO